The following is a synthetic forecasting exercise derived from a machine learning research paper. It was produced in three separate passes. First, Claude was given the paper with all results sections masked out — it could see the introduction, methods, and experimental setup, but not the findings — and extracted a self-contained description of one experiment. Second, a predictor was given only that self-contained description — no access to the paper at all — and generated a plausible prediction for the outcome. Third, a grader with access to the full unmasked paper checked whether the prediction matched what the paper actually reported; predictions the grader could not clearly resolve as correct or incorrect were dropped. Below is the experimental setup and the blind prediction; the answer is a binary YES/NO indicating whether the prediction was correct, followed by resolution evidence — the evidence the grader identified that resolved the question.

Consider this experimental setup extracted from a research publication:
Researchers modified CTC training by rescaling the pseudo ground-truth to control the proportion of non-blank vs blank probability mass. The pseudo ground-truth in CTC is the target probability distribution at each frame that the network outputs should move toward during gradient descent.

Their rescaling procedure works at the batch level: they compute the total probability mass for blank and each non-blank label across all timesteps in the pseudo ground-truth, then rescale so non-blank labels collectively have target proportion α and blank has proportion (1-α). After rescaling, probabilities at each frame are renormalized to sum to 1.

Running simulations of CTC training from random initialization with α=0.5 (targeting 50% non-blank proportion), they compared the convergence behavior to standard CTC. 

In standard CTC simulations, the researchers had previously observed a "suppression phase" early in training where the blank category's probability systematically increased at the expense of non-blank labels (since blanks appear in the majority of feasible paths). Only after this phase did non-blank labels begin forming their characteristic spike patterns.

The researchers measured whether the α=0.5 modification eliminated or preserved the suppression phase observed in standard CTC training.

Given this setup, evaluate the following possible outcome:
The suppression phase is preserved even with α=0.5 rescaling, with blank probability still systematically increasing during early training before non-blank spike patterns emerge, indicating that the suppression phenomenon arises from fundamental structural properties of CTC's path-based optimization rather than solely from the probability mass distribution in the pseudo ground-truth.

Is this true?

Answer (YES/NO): NO